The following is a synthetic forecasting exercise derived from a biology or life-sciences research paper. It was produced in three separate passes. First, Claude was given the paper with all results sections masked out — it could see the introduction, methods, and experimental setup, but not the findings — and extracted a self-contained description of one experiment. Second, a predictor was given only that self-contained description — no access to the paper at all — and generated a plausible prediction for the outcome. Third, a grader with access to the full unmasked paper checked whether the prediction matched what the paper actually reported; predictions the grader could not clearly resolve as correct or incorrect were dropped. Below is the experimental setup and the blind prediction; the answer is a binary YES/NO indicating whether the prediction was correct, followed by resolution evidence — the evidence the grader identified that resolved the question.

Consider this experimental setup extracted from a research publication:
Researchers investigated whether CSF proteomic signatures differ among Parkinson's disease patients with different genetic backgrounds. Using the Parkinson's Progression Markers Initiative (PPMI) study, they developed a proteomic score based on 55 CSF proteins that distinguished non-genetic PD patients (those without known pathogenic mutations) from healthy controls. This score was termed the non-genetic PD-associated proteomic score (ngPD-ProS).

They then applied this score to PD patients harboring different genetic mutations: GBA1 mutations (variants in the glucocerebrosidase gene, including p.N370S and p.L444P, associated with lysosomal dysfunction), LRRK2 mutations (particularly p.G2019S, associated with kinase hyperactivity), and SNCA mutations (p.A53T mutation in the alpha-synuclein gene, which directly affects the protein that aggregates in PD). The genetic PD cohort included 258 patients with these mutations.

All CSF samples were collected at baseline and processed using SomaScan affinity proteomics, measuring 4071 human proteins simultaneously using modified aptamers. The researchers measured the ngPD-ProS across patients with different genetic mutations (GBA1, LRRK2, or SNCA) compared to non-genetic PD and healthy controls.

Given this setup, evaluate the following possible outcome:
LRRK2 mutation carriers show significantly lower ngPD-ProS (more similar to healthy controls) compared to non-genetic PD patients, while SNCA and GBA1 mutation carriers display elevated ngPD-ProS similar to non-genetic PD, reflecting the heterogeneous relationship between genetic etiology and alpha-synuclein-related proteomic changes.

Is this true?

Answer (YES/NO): YES